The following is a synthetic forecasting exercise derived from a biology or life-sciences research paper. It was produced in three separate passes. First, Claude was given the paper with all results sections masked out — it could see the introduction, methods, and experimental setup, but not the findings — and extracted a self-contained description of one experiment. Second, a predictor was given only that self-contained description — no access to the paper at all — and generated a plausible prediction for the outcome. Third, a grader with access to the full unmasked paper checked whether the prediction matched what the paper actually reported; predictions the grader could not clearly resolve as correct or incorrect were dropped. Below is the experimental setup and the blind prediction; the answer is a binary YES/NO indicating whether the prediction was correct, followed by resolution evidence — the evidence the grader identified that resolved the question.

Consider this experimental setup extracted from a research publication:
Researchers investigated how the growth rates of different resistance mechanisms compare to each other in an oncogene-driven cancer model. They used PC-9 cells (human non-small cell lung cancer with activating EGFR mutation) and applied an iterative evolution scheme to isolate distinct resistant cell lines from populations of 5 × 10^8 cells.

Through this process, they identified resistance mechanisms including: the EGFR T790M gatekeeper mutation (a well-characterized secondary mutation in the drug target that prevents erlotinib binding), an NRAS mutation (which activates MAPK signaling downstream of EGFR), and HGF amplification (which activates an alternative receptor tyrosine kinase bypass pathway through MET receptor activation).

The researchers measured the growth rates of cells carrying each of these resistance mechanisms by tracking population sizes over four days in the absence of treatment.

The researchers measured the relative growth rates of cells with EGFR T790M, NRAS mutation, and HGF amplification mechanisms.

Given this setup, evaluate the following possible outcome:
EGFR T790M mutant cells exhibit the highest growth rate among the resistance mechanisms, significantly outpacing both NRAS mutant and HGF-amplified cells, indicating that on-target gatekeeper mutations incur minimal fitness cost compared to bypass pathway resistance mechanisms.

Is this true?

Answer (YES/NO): NO